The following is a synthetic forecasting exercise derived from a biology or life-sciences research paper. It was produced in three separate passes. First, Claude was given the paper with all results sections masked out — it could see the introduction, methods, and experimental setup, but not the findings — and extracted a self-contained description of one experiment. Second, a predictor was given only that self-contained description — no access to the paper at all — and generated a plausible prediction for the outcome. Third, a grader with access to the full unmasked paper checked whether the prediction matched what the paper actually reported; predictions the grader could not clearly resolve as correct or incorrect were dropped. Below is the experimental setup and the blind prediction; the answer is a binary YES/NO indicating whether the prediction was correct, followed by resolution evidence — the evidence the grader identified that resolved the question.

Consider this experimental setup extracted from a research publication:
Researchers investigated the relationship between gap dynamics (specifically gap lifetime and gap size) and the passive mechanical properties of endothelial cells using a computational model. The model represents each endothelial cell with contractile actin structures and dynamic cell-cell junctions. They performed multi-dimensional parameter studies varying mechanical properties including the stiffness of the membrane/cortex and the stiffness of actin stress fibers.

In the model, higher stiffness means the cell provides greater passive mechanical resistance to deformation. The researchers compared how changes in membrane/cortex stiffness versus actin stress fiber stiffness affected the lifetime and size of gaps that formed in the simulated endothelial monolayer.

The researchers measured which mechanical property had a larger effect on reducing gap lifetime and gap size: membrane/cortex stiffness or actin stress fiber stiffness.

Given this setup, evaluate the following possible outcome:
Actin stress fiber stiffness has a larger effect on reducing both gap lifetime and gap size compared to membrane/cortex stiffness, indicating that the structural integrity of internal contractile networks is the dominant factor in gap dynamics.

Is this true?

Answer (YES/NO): YES